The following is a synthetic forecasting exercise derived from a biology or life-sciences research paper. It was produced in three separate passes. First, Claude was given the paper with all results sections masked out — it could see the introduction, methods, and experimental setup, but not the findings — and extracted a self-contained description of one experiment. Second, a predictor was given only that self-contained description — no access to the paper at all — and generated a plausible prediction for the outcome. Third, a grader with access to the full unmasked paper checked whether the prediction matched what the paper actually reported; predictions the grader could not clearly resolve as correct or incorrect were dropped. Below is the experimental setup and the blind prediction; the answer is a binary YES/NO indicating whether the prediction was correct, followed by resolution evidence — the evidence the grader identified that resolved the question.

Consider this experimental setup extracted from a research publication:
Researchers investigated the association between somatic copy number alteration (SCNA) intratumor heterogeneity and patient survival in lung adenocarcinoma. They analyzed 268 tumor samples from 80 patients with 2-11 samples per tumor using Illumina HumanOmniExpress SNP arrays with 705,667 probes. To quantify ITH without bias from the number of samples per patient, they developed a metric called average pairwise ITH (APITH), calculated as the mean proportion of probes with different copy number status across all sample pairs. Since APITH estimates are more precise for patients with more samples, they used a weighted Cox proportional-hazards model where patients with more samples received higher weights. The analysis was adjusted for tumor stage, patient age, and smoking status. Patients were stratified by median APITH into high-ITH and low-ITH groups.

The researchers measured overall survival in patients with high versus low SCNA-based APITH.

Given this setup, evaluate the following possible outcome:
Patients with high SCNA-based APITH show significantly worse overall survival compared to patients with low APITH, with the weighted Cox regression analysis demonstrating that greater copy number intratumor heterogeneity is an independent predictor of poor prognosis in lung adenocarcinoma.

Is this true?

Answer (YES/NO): YES